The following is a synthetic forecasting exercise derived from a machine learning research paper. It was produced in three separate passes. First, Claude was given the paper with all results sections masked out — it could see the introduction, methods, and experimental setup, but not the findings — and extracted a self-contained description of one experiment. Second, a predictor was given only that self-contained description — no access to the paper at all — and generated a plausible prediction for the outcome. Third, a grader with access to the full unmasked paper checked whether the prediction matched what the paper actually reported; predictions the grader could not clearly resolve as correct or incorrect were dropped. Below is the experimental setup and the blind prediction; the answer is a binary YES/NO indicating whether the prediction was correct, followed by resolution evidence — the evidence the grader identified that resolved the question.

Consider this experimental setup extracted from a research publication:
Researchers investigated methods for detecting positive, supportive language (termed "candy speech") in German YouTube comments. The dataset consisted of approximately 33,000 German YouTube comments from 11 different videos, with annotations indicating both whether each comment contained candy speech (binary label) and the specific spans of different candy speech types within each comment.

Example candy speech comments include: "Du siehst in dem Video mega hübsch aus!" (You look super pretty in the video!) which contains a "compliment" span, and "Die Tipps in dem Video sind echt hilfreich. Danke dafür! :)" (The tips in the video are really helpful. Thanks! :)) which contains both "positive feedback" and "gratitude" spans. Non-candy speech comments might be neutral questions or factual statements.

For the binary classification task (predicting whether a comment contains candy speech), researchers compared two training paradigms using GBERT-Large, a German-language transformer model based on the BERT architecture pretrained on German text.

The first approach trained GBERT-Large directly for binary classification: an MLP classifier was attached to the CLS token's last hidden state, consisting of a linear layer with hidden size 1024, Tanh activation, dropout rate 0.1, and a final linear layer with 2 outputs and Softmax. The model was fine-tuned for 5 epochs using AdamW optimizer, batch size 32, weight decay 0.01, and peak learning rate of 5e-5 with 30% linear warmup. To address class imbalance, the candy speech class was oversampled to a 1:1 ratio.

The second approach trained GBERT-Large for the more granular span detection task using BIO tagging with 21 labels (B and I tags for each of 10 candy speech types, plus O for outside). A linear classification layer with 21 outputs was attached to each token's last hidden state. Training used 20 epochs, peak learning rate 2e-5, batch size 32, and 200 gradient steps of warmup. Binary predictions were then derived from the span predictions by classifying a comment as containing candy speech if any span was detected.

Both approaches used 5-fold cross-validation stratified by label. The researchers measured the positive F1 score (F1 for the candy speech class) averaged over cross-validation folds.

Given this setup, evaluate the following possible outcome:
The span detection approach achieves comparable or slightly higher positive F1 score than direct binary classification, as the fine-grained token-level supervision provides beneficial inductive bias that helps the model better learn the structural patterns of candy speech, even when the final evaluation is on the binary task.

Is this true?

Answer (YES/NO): YES